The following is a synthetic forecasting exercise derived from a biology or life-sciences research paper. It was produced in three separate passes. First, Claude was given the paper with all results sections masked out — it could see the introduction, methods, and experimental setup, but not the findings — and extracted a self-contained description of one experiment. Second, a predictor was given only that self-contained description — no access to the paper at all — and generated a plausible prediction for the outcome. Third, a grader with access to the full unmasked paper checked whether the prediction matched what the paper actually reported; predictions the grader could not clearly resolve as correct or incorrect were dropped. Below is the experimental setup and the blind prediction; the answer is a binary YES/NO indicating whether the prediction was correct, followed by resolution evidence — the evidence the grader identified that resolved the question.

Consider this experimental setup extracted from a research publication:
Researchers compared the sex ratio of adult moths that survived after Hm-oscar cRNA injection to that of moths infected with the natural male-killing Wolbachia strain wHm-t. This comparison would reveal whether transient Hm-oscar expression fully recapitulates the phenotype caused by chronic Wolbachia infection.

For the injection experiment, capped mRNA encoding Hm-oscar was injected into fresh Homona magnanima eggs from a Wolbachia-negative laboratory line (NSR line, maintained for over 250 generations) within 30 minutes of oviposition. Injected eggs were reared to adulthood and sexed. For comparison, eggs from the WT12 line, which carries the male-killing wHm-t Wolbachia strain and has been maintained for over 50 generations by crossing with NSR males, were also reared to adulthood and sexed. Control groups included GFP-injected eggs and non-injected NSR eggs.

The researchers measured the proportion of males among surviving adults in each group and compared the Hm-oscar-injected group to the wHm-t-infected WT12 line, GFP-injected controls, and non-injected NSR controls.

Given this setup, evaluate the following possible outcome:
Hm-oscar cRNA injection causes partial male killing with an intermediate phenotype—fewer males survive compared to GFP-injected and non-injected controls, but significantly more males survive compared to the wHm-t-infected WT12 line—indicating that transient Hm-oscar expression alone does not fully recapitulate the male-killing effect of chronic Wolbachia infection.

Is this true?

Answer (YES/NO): NO